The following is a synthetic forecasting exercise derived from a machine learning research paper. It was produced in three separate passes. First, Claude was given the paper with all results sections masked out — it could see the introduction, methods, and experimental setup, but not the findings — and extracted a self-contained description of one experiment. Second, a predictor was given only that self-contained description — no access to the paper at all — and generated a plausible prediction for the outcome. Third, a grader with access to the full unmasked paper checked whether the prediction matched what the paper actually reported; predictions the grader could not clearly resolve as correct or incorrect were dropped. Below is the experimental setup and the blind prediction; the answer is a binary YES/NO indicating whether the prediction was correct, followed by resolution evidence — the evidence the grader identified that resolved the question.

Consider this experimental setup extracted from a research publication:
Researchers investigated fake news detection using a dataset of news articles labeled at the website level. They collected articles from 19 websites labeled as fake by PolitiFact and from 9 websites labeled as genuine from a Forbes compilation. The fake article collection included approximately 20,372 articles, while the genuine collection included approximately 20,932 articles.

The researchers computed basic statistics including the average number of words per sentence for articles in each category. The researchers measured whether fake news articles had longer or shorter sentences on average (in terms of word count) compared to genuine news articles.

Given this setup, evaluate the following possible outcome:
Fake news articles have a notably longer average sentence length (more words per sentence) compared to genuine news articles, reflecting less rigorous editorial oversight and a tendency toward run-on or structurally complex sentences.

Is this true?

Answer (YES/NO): YES